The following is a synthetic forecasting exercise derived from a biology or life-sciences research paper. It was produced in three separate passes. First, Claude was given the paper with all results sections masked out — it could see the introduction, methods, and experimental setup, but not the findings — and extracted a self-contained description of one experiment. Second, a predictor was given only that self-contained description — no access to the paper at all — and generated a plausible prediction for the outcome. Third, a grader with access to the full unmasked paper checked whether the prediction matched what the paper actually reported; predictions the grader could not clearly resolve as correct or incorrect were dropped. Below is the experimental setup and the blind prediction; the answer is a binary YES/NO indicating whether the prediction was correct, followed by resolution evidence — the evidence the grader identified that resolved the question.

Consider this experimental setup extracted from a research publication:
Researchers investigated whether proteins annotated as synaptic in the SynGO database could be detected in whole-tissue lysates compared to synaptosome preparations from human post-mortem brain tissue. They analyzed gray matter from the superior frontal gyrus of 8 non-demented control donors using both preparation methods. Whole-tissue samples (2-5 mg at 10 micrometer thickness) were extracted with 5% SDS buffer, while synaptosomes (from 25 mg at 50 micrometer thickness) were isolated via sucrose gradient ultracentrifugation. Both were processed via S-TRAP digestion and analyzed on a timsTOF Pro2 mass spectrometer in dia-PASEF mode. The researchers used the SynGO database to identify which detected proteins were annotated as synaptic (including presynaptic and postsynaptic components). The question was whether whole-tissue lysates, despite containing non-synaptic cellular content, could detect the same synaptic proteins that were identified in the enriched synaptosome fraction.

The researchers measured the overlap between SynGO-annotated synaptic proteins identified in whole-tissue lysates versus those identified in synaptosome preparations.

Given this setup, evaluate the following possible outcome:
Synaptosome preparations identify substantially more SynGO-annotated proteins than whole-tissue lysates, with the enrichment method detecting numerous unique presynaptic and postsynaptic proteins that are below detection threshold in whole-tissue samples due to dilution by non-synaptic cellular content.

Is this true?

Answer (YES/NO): NO